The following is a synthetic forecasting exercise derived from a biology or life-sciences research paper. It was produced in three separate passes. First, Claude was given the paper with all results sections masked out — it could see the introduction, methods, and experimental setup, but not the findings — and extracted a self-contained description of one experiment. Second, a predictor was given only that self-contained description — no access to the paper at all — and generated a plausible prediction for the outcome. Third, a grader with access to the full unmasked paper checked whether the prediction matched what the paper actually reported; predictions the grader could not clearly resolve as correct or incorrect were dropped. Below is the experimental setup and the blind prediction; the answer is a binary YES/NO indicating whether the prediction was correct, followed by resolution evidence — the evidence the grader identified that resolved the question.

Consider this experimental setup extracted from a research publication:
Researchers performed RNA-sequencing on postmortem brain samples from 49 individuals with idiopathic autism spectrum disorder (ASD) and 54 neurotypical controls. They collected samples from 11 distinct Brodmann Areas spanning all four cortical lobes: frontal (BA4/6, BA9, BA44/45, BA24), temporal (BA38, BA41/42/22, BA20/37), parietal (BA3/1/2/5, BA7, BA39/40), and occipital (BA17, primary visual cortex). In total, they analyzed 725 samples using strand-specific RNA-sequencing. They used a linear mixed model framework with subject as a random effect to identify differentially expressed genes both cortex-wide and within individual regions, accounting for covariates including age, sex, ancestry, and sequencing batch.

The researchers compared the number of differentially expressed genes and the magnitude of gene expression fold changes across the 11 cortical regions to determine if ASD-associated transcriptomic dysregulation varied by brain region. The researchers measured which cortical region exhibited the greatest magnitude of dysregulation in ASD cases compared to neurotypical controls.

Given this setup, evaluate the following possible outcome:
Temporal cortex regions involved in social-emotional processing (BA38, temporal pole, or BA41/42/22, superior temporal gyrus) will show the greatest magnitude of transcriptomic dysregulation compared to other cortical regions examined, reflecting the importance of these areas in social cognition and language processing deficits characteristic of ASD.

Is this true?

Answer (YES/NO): NO